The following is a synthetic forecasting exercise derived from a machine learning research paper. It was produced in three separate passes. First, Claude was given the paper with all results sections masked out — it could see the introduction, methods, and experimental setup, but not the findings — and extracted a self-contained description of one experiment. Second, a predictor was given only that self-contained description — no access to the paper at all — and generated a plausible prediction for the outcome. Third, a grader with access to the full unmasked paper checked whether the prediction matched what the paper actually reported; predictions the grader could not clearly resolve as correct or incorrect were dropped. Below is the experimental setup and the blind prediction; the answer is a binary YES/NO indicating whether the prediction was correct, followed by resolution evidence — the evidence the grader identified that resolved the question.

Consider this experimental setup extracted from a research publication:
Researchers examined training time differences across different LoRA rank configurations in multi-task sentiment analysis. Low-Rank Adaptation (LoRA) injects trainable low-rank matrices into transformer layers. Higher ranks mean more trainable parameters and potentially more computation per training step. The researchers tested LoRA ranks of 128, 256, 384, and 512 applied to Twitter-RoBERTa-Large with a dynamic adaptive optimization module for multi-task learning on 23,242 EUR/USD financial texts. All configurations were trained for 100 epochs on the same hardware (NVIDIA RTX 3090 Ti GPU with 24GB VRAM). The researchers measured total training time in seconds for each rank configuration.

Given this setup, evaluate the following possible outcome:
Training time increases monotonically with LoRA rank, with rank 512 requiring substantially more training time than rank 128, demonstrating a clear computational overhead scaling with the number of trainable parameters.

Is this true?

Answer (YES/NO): YES